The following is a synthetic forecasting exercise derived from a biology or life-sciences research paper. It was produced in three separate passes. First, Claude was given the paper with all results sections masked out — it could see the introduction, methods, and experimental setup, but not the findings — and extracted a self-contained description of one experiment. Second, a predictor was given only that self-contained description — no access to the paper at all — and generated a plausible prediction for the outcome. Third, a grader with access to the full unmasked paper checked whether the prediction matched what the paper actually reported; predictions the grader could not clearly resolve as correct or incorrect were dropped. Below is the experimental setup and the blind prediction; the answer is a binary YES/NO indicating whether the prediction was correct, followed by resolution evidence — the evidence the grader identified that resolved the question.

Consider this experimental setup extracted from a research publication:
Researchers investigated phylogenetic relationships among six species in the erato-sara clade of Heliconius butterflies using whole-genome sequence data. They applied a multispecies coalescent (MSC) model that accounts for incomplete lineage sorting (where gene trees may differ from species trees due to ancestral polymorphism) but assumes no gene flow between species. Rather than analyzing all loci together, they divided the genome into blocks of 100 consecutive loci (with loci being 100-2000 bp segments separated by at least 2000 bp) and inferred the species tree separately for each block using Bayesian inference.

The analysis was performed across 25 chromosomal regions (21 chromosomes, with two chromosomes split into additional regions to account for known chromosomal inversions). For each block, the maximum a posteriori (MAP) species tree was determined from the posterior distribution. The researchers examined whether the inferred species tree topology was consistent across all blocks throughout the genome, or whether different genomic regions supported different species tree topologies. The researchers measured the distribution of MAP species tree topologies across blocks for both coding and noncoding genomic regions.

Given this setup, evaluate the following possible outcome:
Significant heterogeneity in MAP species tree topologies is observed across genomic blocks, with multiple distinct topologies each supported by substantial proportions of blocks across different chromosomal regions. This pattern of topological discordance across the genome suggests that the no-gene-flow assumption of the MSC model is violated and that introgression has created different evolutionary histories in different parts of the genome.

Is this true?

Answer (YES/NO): YES